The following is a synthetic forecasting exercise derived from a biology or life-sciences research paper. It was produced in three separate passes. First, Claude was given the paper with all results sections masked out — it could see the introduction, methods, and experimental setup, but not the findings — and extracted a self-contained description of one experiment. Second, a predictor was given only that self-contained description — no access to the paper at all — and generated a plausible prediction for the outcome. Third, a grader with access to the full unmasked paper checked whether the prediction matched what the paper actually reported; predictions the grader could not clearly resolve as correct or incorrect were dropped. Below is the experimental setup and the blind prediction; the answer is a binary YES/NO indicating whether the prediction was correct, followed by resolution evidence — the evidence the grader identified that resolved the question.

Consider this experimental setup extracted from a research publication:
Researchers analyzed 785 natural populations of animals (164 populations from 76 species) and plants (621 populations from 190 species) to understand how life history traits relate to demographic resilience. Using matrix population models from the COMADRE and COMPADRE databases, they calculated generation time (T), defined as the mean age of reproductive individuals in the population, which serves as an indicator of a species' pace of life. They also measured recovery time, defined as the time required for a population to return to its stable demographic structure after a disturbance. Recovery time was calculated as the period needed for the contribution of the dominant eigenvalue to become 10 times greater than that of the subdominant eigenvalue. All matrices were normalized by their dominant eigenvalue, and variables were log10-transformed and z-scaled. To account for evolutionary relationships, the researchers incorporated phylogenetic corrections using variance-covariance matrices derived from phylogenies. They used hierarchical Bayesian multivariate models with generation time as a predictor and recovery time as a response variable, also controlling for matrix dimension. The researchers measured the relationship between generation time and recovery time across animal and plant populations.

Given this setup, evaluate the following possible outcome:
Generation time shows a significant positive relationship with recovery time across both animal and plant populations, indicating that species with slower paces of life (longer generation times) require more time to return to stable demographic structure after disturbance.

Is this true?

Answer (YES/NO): YES